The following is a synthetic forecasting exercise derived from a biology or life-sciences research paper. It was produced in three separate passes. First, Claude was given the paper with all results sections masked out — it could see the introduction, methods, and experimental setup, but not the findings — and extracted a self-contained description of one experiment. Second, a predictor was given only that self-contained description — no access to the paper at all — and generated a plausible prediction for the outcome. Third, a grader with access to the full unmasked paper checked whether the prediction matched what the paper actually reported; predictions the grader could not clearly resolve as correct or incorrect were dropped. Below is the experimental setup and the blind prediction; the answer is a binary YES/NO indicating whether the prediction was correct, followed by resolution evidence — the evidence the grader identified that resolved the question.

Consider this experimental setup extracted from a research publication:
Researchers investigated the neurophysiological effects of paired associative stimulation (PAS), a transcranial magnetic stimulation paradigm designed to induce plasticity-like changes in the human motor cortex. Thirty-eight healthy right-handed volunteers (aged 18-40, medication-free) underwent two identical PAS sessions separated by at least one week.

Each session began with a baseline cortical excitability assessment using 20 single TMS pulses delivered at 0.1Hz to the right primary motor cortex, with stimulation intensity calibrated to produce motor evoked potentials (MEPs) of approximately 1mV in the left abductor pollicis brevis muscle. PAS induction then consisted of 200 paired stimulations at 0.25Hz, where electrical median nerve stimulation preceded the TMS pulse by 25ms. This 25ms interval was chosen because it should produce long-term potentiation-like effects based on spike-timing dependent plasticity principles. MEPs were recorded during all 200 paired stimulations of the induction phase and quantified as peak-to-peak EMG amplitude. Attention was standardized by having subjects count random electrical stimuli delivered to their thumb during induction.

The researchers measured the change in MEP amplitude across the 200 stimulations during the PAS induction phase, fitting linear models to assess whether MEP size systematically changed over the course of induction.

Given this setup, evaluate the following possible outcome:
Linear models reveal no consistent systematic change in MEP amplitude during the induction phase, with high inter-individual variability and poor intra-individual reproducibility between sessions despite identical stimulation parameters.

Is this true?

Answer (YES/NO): NO